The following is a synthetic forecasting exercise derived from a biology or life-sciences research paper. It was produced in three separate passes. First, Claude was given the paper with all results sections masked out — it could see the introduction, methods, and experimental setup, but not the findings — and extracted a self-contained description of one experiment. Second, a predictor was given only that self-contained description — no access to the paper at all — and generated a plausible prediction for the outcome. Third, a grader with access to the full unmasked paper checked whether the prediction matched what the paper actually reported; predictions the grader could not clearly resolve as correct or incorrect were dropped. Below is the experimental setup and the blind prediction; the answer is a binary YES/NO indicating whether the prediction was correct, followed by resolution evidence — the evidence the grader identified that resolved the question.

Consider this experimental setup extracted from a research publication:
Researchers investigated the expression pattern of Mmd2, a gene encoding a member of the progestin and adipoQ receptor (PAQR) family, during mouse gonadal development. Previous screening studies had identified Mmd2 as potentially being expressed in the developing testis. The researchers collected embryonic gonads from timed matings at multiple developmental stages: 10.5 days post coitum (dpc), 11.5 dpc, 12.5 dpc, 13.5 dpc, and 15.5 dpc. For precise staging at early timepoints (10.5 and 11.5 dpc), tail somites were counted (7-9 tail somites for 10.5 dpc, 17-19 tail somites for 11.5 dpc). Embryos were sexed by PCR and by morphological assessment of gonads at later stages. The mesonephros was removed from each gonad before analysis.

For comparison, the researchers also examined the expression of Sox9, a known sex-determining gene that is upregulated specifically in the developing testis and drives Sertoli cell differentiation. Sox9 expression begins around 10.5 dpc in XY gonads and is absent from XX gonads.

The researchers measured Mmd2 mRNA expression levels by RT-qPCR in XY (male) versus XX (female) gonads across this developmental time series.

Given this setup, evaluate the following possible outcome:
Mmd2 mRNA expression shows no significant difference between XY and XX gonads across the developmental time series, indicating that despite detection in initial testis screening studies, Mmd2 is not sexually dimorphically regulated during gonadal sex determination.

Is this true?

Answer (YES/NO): NO